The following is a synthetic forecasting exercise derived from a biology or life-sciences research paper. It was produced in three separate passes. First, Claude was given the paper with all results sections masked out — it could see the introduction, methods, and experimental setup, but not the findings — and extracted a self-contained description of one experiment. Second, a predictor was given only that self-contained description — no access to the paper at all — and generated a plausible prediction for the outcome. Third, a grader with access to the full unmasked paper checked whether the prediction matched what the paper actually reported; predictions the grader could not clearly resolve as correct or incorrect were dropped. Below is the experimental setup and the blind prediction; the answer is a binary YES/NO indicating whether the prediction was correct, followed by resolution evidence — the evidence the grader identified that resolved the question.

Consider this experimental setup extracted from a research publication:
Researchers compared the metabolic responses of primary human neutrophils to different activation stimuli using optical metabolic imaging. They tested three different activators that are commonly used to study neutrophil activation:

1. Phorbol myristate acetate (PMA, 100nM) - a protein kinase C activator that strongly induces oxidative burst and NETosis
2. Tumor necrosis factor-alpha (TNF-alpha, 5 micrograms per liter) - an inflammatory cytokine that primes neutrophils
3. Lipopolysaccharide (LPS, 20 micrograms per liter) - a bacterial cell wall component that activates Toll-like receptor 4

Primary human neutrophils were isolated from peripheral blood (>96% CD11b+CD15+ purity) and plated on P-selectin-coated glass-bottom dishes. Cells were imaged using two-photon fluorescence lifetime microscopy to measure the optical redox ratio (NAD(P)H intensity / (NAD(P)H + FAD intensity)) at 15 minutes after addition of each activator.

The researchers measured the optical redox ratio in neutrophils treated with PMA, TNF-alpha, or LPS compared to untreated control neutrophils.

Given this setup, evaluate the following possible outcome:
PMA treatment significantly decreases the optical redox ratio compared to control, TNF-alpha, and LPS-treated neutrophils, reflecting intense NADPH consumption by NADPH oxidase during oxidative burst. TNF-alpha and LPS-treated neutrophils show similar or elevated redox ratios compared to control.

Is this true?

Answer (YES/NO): NO